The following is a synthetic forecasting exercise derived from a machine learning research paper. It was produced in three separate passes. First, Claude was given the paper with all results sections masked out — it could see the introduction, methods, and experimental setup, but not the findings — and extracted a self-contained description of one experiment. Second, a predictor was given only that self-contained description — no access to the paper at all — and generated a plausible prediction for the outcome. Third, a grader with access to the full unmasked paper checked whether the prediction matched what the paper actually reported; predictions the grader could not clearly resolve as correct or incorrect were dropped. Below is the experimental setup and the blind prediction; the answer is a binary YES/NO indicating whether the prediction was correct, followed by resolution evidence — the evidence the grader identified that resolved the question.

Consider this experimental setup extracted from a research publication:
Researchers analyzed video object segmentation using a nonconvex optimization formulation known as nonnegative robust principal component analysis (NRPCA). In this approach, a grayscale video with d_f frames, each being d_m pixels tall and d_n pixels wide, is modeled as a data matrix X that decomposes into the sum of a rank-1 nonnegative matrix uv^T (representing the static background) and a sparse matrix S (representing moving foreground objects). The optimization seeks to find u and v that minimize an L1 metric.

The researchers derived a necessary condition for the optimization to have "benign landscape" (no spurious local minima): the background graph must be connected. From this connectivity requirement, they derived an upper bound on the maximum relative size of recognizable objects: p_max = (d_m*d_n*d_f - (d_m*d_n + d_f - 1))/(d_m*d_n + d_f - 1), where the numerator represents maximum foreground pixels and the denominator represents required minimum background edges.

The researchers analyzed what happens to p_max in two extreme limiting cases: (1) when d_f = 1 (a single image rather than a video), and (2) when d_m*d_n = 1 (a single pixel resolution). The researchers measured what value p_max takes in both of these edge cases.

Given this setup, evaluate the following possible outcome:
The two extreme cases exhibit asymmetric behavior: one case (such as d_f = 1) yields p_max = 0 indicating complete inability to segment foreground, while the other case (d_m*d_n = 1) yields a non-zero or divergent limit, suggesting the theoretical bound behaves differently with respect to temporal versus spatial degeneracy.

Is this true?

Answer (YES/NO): NO